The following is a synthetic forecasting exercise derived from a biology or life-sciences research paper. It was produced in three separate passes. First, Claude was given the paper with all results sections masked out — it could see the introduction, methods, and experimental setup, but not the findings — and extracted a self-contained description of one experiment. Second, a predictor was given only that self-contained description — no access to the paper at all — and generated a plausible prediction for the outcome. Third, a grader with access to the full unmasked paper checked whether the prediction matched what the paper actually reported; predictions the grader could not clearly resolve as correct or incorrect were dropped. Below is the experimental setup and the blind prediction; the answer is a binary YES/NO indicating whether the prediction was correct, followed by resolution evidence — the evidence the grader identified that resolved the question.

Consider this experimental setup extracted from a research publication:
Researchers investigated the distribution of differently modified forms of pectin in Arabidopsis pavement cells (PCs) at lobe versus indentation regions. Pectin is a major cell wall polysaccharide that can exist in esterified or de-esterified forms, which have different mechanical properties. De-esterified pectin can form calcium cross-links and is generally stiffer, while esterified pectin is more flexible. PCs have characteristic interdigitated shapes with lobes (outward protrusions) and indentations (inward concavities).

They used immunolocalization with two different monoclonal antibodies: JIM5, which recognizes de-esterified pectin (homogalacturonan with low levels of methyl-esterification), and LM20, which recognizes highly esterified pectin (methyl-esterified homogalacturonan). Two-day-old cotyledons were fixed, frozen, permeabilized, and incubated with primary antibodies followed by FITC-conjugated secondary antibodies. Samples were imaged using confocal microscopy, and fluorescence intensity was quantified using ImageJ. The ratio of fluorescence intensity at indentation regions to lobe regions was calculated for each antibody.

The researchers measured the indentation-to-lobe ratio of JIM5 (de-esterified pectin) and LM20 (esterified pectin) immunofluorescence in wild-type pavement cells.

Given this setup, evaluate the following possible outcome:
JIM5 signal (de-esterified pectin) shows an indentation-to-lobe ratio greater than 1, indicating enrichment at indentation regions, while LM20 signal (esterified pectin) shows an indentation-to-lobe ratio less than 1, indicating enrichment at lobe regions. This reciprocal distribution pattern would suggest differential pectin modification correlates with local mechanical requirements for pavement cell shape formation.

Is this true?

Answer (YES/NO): YES